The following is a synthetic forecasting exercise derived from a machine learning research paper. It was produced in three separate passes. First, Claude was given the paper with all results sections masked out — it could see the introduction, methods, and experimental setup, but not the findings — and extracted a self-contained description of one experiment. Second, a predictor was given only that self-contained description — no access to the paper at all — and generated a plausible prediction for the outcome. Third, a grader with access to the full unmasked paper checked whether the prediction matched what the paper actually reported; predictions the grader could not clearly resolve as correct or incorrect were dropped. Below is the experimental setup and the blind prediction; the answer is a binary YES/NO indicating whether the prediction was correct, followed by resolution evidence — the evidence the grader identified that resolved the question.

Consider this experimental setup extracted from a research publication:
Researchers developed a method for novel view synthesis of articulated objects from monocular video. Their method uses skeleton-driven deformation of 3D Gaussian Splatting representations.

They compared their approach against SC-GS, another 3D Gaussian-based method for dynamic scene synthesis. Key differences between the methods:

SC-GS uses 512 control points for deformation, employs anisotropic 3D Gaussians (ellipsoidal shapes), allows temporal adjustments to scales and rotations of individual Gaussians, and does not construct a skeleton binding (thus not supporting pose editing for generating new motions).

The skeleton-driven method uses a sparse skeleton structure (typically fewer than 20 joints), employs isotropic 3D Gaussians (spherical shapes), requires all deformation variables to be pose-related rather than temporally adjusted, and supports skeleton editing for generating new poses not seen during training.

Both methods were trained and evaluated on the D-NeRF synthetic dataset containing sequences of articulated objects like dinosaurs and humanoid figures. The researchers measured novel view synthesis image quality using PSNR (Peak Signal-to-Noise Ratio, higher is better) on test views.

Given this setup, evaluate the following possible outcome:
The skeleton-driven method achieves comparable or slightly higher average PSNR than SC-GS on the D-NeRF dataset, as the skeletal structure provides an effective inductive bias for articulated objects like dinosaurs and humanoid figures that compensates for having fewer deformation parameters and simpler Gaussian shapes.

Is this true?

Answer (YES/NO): NO